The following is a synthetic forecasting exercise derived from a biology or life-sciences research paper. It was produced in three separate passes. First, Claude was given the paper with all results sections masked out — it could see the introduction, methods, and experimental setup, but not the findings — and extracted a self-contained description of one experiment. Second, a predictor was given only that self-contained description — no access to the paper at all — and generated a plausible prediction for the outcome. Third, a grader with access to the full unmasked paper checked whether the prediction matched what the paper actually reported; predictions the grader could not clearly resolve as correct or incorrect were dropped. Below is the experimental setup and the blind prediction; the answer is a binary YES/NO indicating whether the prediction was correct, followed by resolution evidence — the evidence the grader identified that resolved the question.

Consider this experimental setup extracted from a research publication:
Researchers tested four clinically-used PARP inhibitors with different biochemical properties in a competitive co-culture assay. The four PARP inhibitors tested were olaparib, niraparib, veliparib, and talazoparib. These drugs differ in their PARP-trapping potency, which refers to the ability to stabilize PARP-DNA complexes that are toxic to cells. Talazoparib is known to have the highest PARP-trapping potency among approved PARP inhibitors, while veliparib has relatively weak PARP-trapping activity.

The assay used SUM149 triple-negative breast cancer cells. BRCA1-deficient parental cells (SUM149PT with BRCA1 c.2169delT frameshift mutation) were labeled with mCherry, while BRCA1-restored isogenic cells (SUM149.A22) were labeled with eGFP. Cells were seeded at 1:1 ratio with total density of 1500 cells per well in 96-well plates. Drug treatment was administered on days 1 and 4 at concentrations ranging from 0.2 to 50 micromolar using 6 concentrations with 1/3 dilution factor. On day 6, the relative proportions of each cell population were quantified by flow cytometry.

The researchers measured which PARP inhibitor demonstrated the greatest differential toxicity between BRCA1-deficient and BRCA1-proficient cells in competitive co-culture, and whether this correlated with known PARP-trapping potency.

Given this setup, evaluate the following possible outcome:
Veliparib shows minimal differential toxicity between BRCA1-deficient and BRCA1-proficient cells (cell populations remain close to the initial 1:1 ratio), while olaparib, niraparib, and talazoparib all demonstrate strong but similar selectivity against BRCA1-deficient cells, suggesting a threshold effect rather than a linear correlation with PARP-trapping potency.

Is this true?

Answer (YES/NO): NO